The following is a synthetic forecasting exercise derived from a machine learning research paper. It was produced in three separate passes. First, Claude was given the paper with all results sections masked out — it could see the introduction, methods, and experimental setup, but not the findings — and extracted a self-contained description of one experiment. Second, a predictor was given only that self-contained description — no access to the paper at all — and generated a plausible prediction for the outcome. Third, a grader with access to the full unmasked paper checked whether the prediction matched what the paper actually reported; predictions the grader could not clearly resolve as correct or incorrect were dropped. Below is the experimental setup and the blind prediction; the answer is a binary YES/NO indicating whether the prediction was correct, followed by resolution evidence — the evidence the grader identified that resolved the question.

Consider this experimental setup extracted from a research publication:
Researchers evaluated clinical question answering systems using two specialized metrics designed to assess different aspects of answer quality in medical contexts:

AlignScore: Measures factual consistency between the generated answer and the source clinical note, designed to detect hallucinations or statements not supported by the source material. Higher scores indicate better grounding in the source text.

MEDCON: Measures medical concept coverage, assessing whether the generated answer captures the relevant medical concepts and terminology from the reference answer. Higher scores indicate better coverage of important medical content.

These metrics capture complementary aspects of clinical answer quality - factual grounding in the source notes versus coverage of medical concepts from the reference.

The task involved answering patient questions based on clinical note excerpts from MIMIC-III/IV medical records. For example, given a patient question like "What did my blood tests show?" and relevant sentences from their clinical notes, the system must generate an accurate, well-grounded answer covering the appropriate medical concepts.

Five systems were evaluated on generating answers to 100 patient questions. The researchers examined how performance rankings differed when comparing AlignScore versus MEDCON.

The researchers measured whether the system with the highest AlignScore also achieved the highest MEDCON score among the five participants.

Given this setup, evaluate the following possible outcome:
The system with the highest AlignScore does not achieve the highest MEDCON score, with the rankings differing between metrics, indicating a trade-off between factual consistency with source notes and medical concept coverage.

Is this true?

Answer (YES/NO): NO